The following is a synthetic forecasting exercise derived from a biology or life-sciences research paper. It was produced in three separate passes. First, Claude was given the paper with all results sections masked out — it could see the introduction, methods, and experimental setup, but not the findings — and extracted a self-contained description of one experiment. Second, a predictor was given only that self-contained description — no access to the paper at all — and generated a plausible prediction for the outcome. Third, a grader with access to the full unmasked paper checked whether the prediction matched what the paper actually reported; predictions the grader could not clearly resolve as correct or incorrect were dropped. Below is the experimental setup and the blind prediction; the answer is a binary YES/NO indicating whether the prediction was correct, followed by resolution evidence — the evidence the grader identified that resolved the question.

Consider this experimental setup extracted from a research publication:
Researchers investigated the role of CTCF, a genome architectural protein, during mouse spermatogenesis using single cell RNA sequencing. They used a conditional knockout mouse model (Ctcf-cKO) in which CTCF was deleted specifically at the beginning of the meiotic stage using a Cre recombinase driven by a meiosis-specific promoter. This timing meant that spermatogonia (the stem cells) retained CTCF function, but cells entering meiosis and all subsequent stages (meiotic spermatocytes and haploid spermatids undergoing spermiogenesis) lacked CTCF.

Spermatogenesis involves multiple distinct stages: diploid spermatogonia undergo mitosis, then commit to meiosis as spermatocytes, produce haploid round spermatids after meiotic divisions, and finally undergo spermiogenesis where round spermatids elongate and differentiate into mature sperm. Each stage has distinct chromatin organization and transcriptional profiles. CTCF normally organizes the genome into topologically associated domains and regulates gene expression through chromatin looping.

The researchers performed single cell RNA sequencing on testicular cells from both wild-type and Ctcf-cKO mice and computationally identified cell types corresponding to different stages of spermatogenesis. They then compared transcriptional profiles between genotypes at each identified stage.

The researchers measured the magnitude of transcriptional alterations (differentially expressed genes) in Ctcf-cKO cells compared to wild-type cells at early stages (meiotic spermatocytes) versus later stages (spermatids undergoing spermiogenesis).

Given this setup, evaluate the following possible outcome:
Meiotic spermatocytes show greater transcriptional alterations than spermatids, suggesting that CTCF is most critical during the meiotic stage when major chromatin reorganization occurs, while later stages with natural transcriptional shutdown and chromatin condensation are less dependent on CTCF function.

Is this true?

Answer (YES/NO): NO